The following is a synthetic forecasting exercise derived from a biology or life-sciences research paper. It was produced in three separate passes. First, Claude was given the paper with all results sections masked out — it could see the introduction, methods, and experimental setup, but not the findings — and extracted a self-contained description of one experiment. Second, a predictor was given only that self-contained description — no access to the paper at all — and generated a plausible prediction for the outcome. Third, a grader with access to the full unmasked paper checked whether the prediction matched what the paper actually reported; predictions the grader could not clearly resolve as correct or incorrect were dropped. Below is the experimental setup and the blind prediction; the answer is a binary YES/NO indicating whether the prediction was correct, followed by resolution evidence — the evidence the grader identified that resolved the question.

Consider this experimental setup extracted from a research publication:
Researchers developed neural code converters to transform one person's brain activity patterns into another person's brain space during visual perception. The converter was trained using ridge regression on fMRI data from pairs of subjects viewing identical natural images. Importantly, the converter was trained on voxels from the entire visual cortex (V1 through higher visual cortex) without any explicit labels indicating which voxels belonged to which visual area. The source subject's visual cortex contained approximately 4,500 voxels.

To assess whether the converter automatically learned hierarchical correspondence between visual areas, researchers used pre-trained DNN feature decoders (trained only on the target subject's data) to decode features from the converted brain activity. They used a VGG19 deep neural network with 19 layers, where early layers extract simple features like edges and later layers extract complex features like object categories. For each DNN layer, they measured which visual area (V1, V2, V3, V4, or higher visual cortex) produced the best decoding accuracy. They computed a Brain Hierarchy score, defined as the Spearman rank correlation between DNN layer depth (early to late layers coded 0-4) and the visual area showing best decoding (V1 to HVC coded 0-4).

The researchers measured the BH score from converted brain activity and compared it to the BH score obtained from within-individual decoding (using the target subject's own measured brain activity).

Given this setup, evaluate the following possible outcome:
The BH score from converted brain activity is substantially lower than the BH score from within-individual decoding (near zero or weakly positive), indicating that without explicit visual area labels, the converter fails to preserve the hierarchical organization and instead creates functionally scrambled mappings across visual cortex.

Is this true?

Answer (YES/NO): NO